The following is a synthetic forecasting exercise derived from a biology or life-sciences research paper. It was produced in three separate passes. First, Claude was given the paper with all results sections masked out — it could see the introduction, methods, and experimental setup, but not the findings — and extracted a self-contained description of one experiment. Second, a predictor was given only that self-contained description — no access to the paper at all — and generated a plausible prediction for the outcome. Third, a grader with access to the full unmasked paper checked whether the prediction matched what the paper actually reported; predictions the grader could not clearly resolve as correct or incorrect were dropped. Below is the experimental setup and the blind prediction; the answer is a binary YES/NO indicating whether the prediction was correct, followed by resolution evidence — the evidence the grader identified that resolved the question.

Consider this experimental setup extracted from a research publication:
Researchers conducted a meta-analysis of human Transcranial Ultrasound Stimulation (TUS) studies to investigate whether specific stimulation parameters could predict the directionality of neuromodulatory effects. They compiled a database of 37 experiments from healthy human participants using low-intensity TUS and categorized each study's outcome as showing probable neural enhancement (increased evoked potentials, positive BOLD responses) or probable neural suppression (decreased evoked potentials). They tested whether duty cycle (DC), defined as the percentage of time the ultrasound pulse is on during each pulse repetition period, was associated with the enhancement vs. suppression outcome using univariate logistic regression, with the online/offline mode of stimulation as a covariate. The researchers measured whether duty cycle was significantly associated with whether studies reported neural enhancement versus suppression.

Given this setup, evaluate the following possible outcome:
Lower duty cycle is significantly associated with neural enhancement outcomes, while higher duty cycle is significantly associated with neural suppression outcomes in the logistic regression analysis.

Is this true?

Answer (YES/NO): NO